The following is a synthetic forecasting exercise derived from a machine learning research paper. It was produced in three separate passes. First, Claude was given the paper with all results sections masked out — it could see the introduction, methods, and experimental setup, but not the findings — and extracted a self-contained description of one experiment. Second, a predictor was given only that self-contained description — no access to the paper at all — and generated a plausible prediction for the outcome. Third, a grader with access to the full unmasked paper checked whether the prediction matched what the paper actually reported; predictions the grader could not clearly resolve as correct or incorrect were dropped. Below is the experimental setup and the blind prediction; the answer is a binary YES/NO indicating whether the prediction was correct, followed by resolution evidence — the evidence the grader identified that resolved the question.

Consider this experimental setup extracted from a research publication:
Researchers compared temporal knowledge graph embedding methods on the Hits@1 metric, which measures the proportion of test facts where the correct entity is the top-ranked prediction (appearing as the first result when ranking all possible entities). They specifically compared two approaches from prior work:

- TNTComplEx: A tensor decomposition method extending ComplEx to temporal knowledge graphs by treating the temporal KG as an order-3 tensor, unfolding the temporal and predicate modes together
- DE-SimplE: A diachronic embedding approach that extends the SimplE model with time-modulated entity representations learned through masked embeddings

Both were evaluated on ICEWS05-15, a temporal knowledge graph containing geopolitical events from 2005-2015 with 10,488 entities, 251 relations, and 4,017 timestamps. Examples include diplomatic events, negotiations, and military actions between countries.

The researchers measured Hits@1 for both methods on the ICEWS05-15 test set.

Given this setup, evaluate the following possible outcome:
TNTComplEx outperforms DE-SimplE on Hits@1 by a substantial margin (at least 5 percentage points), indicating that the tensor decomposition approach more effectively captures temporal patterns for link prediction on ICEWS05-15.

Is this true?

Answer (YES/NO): YES